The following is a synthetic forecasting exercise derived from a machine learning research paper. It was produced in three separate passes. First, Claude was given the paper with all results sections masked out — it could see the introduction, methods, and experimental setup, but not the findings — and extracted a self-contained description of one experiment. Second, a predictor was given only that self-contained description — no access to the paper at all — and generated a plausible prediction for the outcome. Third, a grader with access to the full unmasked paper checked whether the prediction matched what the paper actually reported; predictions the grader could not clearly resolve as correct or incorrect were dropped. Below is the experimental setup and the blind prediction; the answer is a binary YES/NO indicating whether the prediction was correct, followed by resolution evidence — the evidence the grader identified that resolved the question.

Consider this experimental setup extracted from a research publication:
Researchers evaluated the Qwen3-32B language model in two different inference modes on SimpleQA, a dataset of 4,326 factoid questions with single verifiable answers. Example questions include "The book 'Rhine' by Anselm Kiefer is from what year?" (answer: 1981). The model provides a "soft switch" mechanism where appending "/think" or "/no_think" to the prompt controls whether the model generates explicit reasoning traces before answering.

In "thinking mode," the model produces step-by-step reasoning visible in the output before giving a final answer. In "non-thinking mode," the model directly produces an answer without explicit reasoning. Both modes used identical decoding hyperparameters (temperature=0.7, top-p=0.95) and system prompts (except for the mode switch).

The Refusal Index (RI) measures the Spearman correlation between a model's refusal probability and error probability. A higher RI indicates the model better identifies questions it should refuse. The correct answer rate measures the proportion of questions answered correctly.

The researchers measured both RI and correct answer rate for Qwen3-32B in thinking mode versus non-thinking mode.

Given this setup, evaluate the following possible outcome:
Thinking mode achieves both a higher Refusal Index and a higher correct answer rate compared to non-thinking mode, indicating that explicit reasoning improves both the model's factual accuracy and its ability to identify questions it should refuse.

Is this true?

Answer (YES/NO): NO